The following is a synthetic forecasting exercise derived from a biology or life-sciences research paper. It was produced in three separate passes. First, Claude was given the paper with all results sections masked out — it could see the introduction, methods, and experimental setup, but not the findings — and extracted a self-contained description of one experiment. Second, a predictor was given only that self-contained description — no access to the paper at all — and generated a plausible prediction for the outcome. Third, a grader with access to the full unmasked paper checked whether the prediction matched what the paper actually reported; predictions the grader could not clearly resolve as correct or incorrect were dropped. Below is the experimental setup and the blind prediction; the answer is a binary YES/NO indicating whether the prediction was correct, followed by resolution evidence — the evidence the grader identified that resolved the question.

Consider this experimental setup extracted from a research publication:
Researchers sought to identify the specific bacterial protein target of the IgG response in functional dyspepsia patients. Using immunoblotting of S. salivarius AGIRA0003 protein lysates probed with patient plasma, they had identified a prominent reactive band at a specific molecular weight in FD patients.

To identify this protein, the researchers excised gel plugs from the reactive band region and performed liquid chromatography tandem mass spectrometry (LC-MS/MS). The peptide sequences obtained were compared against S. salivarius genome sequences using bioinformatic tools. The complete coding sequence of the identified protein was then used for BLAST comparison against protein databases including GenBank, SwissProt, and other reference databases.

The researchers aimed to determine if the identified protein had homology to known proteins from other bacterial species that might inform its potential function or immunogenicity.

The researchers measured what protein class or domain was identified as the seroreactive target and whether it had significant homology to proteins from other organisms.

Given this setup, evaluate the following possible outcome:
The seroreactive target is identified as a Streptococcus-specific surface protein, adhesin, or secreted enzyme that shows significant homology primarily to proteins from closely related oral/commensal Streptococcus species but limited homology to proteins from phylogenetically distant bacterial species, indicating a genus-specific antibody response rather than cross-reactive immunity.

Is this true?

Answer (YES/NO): NO